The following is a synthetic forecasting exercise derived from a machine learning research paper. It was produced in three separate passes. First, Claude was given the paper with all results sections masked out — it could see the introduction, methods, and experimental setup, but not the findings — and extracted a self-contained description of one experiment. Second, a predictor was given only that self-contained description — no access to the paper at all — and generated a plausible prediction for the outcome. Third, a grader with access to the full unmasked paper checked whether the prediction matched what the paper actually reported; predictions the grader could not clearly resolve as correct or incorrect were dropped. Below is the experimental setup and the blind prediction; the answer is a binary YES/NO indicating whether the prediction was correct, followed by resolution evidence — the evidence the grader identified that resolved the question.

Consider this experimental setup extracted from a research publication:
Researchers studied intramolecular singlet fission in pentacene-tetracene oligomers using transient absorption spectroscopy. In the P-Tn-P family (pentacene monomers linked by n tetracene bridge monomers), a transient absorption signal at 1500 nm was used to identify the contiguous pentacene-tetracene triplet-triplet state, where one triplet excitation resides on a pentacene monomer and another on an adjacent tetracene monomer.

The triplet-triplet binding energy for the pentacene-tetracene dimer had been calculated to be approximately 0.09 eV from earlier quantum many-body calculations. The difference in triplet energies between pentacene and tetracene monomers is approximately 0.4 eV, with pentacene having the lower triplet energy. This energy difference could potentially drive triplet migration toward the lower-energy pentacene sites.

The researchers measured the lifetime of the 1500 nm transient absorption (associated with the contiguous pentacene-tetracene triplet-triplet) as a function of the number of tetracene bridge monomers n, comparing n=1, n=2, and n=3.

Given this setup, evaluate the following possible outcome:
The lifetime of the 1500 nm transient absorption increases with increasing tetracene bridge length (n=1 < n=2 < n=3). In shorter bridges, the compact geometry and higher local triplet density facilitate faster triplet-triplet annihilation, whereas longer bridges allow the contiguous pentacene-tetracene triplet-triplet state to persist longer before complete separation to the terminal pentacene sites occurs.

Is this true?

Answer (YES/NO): YES